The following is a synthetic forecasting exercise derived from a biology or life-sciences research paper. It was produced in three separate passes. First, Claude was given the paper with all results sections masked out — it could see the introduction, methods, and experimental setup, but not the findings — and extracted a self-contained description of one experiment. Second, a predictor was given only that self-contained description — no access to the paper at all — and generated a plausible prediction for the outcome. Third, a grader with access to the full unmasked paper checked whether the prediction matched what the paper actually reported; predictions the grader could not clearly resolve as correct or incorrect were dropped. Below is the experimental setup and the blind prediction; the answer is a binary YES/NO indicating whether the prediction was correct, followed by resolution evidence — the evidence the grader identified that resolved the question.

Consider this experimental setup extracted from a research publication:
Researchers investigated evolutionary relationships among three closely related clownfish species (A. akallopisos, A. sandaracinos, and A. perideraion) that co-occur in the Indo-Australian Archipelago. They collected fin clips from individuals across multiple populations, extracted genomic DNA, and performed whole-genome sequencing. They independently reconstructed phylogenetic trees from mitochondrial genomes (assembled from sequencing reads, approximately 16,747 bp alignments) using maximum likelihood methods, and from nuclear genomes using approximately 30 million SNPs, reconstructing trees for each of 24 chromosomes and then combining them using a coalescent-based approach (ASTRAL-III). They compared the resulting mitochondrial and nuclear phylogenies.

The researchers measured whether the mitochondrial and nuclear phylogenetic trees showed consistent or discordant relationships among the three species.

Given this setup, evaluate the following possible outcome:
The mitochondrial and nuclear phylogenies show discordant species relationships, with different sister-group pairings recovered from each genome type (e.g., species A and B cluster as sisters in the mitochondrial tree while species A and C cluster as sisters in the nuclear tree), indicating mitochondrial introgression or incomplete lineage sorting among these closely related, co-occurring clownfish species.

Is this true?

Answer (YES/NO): YES